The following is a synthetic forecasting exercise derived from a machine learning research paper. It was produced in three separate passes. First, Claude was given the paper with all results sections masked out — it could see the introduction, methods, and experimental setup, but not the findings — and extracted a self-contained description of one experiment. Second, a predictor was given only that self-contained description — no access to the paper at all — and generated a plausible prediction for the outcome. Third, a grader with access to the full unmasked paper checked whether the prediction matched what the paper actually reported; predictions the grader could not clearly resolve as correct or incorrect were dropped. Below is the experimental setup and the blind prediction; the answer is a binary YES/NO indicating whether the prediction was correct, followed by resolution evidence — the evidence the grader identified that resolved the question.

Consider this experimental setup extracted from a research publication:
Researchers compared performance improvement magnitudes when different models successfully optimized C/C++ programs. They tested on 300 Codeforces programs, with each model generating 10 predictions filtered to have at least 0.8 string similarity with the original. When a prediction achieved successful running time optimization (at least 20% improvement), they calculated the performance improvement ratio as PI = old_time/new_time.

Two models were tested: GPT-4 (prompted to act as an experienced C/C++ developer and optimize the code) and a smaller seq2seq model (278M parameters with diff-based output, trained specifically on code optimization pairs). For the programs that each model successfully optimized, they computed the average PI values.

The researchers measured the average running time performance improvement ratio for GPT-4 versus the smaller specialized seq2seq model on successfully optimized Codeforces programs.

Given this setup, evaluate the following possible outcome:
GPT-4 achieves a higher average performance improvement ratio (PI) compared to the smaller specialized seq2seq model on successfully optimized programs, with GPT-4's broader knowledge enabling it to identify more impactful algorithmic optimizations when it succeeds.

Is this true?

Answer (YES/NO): YES